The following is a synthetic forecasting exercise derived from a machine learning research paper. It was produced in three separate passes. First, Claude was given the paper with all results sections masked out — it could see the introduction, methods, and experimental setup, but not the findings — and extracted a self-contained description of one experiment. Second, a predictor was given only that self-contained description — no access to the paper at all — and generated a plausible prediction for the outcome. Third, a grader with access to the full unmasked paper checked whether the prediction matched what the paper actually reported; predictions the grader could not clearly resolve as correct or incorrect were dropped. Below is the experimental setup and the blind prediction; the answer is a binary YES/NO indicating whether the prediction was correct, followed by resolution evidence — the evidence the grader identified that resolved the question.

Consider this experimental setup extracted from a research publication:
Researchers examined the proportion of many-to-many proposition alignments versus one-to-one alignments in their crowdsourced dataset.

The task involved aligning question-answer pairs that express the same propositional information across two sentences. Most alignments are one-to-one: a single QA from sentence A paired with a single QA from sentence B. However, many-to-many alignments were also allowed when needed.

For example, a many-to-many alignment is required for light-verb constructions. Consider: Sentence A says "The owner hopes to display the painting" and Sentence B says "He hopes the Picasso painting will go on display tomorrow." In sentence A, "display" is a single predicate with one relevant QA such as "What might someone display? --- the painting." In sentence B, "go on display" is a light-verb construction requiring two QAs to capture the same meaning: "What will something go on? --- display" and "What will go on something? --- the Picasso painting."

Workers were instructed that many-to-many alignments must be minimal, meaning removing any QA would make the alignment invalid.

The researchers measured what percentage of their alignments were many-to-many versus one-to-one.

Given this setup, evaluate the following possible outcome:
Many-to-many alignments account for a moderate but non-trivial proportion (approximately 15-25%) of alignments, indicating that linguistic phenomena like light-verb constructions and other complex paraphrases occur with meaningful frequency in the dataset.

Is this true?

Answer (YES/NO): NO